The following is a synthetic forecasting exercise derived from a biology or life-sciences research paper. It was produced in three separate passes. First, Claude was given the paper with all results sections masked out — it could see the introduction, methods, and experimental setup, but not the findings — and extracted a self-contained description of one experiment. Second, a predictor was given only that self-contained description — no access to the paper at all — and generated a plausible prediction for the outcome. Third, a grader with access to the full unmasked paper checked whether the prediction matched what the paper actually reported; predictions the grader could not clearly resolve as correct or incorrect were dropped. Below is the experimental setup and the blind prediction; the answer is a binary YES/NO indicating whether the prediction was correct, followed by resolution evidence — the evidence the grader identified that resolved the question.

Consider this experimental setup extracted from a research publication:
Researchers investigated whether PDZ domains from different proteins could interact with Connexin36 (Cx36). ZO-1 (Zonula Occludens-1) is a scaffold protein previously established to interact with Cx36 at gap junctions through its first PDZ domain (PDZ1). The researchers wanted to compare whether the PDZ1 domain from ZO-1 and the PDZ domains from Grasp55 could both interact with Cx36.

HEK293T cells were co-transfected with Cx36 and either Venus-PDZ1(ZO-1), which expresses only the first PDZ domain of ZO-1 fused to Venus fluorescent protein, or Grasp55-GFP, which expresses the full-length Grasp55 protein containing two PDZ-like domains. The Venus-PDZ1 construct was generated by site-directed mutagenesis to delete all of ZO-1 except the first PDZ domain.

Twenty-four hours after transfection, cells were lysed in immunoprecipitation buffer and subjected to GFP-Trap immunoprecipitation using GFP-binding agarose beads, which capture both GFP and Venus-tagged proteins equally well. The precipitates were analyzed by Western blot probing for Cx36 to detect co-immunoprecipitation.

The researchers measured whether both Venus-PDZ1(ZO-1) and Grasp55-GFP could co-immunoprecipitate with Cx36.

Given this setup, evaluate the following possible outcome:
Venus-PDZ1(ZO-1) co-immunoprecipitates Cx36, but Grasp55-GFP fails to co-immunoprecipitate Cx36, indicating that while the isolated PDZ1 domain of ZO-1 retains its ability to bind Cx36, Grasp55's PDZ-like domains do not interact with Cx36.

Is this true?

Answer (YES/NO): NO